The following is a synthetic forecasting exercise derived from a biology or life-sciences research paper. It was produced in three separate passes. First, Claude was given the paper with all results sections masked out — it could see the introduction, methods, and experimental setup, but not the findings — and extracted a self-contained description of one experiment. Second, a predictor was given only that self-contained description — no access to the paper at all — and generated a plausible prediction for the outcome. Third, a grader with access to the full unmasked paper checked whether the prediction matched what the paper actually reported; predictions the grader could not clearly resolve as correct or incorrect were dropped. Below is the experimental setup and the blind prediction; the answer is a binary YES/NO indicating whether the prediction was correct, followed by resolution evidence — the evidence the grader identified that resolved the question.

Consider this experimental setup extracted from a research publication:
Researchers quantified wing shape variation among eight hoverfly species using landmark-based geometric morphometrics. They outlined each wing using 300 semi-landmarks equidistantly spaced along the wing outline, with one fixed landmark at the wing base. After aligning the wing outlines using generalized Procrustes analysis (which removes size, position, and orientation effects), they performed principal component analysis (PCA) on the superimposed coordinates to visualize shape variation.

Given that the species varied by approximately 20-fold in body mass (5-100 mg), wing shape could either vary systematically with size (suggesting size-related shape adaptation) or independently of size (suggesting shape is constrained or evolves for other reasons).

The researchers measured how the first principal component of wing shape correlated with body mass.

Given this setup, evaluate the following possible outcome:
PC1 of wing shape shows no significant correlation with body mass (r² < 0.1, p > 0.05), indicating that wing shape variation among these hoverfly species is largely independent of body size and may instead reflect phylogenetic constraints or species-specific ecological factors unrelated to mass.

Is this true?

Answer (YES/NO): NO